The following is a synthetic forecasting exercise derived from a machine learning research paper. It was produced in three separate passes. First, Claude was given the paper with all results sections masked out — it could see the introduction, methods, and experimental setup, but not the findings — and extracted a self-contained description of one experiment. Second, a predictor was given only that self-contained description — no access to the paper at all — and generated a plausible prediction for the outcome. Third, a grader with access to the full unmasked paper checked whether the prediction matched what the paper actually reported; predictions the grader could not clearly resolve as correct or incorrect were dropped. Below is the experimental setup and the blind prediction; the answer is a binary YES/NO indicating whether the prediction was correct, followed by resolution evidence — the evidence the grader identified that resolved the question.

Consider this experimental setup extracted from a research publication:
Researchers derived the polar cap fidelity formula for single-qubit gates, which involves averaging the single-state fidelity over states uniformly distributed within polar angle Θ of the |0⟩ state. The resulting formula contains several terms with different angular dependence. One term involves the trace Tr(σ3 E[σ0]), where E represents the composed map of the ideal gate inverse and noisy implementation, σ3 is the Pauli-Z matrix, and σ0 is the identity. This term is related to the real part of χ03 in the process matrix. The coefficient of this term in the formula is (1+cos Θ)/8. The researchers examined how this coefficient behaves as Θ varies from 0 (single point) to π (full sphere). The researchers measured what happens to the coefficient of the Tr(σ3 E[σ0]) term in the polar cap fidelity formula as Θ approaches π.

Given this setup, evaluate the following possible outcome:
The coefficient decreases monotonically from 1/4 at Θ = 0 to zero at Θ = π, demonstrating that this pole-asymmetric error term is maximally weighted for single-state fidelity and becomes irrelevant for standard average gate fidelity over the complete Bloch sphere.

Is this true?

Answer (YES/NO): YES